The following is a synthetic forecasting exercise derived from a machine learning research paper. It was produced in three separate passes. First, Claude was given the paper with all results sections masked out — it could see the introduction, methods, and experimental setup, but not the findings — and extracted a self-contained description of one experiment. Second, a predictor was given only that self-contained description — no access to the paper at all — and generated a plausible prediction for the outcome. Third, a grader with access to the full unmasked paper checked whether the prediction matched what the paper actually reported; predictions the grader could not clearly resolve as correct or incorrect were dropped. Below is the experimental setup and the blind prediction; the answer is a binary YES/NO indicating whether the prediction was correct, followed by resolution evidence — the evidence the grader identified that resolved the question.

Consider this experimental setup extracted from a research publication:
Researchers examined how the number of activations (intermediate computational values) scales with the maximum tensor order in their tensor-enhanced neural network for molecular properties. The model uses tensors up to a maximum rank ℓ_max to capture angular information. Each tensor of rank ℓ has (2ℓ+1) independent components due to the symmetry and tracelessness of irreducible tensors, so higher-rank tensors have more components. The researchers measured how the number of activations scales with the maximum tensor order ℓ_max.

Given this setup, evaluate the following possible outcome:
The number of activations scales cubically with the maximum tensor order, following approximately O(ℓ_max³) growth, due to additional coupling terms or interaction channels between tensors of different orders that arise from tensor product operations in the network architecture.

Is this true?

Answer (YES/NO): NO